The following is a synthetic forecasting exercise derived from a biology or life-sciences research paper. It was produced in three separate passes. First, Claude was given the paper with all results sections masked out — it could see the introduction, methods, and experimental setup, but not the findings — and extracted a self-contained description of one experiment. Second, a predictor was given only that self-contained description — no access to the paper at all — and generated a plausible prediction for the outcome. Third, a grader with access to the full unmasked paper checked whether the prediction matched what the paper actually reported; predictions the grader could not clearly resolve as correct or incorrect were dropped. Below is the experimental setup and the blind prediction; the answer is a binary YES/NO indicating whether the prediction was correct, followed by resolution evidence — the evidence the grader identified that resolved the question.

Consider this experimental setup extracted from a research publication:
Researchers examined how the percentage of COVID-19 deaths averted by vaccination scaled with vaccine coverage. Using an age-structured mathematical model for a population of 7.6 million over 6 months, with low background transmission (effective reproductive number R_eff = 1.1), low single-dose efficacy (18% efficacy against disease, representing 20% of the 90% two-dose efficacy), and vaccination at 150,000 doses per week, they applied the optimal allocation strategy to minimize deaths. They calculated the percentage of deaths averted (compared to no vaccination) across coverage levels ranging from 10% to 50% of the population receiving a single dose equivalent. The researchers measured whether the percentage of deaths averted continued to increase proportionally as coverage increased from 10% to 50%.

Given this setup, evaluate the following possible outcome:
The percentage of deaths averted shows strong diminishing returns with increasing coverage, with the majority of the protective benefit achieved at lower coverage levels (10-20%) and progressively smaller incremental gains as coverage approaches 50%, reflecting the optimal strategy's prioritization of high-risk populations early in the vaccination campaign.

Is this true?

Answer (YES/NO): YES